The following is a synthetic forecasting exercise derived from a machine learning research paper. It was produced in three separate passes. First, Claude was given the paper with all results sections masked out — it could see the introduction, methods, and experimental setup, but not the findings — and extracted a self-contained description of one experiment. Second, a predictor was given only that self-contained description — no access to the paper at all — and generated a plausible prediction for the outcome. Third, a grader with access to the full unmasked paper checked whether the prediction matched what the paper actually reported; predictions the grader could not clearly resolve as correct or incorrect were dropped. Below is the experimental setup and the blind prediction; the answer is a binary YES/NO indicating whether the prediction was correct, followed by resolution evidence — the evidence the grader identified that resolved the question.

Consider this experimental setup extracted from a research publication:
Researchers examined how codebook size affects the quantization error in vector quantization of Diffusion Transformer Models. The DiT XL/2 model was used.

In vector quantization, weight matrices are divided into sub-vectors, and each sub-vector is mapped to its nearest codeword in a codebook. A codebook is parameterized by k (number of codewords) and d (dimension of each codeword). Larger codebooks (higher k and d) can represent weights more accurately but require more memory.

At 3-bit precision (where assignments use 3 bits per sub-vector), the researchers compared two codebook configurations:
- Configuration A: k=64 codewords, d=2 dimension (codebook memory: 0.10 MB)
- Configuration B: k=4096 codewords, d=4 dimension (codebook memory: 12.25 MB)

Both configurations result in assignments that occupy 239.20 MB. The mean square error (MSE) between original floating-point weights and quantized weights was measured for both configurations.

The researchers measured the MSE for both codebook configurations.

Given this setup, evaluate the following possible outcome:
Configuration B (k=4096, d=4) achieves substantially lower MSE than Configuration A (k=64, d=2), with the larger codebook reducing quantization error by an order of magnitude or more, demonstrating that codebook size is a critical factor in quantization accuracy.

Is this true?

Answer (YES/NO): NO